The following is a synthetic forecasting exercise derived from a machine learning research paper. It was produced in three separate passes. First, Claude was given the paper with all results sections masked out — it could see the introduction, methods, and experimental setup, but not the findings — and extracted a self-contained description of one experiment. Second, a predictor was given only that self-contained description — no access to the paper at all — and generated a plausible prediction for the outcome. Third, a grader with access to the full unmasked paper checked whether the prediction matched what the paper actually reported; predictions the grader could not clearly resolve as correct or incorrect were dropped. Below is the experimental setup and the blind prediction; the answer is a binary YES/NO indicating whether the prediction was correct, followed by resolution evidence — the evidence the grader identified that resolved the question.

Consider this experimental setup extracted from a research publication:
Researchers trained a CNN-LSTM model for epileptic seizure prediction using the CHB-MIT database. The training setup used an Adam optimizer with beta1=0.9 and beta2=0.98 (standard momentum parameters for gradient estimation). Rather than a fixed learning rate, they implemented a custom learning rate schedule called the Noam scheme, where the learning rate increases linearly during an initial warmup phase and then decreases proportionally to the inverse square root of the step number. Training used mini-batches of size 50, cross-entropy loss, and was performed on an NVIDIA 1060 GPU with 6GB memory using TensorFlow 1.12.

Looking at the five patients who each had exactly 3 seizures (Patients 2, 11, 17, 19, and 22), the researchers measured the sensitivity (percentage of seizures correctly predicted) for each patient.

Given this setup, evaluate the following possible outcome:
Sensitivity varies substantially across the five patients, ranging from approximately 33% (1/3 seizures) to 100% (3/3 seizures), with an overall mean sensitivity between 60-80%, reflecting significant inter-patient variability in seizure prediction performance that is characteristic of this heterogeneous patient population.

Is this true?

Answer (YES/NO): NO